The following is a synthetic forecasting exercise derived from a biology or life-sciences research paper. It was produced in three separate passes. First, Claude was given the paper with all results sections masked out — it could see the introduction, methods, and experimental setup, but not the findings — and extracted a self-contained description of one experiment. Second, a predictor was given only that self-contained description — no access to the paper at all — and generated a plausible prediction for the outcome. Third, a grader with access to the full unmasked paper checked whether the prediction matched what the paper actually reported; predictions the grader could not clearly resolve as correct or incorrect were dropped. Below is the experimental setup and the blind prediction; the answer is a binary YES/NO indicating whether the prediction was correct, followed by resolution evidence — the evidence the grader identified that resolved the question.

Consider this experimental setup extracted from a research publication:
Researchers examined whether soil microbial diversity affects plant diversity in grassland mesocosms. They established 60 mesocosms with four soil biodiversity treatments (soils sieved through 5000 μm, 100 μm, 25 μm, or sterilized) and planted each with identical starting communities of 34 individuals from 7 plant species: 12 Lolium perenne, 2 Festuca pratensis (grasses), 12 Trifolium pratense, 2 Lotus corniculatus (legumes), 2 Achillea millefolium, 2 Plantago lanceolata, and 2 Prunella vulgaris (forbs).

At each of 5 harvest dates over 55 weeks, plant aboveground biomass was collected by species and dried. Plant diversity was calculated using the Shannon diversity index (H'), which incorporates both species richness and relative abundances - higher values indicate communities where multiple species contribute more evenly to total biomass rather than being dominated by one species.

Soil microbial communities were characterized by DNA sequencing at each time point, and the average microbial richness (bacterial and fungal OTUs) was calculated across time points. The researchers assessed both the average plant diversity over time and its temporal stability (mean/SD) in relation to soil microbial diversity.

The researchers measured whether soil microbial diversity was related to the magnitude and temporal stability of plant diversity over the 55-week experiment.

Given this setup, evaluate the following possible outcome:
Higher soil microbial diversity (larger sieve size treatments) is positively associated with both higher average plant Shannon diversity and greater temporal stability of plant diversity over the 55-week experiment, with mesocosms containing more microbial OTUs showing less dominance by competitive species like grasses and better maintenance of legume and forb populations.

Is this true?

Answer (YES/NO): YES